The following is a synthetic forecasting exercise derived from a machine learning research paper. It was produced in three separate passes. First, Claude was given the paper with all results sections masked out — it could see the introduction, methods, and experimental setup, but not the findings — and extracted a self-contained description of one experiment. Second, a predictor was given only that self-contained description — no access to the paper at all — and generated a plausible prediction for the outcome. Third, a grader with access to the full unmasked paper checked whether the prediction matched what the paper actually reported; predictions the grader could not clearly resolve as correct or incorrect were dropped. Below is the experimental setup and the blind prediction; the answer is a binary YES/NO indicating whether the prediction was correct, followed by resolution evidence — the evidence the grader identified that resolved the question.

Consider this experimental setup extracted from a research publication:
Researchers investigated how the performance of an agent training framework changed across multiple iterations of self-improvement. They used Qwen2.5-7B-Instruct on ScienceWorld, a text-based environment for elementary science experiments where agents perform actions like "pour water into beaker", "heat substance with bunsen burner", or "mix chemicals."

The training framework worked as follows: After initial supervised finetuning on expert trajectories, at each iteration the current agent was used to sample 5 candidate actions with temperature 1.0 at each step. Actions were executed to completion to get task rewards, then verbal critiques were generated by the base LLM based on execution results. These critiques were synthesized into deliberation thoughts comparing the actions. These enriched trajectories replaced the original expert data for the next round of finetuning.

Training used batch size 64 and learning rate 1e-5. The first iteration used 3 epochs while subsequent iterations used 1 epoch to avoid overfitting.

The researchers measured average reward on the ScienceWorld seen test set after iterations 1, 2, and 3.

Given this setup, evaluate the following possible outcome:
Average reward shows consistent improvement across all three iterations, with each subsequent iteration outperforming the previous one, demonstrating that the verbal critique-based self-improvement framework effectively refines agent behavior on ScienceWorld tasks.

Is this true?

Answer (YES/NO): YES